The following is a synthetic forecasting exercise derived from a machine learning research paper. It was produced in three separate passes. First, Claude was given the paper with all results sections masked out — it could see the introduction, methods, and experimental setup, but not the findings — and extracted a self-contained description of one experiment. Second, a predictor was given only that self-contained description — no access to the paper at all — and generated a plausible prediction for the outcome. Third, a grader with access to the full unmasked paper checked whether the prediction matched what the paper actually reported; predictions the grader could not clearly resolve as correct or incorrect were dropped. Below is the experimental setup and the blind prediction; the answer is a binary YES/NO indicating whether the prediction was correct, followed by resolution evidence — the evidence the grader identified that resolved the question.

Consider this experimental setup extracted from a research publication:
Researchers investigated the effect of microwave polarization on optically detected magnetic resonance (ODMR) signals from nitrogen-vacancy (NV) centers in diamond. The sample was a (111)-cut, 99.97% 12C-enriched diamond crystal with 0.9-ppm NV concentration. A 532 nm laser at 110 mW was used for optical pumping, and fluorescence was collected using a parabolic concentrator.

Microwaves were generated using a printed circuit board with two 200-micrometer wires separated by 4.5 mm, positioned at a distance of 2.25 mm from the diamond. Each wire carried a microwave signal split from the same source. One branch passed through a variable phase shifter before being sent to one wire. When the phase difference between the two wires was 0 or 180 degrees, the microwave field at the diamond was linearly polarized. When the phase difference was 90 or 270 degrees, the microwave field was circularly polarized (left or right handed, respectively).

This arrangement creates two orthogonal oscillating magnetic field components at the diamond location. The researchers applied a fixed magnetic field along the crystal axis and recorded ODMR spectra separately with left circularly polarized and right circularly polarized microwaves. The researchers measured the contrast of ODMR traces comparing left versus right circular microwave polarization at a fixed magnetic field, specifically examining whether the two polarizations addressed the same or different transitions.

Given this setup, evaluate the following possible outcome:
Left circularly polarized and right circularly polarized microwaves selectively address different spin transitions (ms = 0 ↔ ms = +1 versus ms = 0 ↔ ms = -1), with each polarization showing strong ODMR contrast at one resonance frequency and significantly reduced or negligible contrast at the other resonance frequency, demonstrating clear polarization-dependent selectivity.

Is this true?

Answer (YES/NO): YES